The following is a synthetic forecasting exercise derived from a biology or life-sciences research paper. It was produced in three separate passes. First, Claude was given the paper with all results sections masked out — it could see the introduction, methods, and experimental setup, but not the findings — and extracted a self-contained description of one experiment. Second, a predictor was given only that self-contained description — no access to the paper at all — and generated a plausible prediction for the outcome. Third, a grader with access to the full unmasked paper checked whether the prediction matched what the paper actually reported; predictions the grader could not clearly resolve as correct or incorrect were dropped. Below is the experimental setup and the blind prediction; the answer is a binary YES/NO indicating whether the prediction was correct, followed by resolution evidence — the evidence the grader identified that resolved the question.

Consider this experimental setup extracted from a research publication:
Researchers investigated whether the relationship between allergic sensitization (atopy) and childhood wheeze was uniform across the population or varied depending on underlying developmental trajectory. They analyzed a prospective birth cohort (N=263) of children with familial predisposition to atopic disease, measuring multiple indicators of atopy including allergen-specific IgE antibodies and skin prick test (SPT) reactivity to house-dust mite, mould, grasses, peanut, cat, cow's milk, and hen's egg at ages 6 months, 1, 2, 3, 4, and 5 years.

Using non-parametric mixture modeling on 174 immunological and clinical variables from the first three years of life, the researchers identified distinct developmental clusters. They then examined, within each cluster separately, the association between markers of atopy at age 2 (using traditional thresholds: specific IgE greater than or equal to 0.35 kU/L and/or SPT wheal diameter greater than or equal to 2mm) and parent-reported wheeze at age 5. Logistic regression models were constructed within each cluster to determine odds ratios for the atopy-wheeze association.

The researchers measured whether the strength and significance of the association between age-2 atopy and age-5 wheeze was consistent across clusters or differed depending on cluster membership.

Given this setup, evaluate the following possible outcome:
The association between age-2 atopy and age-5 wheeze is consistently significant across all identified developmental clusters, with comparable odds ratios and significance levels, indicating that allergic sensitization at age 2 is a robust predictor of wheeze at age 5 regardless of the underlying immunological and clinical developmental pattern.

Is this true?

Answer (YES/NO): NO